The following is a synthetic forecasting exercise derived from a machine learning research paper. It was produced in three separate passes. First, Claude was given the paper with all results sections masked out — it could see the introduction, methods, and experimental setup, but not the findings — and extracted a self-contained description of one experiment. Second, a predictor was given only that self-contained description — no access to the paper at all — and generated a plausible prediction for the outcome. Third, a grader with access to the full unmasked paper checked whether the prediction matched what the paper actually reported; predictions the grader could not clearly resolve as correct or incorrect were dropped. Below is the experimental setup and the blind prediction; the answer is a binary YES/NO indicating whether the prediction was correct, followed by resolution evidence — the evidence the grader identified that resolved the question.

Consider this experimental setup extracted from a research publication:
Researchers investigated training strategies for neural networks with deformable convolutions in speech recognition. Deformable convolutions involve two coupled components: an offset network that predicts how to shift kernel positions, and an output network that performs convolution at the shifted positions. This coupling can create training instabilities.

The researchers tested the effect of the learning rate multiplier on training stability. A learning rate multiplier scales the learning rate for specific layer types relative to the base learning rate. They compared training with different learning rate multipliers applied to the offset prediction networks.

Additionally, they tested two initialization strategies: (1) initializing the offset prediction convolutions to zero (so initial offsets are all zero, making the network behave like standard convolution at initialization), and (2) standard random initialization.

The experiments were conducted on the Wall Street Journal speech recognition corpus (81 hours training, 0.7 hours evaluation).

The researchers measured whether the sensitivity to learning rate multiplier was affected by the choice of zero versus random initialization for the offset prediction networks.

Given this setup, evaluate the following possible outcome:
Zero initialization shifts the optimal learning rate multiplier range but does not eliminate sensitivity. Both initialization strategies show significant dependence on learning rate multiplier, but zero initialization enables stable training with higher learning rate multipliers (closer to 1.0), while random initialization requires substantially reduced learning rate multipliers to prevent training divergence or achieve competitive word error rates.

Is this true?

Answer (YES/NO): NO